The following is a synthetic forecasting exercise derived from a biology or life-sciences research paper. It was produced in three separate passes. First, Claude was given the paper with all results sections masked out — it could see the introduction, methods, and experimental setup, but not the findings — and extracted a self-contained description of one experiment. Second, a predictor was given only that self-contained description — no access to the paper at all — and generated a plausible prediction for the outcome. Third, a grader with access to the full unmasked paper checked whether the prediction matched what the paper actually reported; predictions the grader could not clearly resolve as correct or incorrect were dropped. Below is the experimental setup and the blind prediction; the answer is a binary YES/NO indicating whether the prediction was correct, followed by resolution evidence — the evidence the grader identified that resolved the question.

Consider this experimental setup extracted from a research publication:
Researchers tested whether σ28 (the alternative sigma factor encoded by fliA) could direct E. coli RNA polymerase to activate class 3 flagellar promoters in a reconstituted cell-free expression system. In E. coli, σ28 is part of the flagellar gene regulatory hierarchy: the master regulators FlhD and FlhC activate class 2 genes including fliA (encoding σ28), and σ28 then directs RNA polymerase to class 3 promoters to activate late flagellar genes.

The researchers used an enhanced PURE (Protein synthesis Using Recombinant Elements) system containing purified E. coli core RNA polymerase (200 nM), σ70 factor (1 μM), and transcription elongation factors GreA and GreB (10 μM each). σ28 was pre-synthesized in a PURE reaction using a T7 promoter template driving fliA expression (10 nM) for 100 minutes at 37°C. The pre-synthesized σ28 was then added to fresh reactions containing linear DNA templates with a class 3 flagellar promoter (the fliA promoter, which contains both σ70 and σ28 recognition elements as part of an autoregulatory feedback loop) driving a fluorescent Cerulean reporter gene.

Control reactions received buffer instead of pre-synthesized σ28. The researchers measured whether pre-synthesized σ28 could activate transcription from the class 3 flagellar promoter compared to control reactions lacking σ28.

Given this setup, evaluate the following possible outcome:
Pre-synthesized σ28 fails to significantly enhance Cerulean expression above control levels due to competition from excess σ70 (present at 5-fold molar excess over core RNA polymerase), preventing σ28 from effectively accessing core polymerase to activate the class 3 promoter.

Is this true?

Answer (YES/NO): NO